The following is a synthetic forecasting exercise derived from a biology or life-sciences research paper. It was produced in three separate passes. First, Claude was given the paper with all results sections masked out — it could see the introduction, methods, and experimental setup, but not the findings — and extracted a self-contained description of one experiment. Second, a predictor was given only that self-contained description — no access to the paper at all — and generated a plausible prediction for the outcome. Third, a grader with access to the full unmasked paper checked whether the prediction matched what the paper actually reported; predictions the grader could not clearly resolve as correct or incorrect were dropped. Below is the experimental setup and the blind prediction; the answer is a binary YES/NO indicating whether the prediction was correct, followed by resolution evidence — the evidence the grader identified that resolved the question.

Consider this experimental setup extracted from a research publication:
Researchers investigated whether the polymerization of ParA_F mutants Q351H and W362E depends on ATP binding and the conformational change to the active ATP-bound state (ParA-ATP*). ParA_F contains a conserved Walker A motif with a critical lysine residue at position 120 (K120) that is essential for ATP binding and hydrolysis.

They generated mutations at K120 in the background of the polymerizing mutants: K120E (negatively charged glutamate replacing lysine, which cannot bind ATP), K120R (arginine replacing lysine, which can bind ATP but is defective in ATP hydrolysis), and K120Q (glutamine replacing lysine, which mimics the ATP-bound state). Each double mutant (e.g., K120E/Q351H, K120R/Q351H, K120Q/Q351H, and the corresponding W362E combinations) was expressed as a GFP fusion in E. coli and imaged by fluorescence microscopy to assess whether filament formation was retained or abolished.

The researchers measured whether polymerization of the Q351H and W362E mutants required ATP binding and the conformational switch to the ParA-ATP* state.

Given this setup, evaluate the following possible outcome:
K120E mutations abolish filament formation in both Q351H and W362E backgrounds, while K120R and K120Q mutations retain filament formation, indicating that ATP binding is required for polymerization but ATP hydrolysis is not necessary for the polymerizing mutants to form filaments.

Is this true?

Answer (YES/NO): NO